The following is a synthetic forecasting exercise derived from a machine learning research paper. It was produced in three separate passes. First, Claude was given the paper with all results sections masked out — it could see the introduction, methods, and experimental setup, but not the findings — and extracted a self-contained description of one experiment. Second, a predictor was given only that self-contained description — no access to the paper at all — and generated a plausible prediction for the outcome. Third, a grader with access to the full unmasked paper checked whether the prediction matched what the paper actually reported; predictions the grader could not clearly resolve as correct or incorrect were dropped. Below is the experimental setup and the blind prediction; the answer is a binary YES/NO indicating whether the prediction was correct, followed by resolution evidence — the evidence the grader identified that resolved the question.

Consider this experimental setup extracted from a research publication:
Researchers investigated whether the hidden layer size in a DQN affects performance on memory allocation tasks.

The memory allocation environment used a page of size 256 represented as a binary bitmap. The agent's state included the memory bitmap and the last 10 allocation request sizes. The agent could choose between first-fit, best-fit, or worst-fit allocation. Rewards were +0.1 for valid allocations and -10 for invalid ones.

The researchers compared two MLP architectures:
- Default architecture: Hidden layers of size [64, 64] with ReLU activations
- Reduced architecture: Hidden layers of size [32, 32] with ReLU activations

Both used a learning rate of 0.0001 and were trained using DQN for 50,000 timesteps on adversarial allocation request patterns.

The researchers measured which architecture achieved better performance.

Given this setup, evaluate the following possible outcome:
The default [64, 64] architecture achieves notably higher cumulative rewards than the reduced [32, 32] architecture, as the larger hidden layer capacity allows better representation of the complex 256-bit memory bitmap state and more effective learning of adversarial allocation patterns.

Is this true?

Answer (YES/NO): NO